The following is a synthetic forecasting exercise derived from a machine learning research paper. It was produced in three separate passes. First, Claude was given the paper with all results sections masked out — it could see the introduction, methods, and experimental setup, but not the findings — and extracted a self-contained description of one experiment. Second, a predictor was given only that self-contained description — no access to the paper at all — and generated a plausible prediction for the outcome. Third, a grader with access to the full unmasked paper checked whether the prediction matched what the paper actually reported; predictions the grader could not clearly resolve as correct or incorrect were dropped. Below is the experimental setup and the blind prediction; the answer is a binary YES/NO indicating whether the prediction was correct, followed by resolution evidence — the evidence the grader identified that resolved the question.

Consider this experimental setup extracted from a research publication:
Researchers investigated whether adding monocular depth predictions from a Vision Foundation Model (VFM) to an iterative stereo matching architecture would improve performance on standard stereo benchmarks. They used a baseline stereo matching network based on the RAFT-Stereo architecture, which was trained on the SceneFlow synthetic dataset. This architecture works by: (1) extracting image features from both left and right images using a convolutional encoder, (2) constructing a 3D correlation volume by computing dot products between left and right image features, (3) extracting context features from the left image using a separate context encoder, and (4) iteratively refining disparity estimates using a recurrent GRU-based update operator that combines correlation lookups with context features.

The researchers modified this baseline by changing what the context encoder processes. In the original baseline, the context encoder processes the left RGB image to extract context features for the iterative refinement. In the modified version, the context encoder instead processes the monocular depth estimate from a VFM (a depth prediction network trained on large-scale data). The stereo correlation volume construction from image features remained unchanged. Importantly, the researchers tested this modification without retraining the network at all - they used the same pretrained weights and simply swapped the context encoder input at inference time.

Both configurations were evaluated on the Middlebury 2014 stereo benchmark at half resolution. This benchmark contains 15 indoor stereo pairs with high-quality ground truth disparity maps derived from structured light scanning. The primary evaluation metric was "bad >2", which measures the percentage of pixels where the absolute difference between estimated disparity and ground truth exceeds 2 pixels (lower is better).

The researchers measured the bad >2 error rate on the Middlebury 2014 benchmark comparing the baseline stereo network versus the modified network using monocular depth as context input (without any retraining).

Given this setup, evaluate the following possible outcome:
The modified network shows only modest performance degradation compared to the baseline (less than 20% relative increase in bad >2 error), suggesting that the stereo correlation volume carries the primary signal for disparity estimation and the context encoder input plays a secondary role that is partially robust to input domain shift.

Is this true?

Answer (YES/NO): NO